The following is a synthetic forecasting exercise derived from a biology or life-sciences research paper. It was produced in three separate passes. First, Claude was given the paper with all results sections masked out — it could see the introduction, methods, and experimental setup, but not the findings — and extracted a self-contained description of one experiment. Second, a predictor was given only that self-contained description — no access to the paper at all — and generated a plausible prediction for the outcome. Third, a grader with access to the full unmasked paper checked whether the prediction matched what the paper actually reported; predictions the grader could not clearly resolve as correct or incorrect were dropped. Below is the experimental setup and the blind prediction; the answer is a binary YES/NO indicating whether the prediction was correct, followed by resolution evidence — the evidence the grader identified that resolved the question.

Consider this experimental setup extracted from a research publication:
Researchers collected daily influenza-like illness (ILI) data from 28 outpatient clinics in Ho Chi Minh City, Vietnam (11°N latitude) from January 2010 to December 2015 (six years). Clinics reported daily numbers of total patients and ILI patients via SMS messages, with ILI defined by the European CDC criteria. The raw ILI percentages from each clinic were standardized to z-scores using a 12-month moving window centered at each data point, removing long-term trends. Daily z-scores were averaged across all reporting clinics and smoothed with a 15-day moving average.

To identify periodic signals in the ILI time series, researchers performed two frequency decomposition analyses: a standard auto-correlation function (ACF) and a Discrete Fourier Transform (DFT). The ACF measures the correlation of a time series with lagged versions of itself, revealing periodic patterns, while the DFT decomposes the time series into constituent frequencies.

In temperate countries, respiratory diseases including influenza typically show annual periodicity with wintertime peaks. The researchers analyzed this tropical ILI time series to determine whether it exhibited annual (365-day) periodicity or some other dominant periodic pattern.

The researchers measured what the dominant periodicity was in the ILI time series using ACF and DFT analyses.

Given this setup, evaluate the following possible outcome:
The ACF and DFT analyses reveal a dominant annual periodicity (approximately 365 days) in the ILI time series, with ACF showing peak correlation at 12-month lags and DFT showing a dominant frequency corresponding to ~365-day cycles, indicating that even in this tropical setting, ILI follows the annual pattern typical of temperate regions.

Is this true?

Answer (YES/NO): NO